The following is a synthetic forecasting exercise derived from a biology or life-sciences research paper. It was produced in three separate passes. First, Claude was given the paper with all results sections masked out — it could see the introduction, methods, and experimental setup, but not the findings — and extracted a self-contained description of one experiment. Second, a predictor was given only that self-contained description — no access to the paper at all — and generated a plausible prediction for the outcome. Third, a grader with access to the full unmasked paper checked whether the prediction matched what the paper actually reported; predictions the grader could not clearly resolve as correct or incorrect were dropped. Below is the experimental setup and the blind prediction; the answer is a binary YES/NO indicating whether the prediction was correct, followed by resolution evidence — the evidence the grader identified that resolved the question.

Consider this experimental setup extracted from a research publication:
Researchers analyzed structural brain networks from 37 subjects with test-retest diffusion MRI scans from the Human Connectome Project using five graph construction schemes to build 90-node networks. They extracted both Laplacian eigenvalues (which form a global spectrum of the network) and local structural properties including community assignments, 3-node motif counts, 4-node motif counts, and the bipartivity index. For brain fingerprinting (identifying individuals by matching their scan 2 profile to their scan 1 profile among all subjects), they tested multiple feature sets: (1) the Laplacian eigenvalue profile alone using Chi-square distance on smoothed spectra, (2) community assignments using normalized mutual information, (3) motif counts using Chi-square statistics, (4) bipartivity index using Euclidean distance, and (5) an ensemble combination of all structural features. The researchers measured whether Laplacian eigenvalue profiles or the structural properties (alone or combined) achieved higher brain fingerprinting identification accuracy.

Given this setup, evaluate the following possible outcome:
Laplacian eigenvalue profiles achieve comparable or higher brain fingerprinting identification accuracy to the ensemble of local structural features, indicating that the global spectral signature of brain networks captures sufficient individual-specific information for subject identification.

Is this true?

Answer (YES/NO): YES